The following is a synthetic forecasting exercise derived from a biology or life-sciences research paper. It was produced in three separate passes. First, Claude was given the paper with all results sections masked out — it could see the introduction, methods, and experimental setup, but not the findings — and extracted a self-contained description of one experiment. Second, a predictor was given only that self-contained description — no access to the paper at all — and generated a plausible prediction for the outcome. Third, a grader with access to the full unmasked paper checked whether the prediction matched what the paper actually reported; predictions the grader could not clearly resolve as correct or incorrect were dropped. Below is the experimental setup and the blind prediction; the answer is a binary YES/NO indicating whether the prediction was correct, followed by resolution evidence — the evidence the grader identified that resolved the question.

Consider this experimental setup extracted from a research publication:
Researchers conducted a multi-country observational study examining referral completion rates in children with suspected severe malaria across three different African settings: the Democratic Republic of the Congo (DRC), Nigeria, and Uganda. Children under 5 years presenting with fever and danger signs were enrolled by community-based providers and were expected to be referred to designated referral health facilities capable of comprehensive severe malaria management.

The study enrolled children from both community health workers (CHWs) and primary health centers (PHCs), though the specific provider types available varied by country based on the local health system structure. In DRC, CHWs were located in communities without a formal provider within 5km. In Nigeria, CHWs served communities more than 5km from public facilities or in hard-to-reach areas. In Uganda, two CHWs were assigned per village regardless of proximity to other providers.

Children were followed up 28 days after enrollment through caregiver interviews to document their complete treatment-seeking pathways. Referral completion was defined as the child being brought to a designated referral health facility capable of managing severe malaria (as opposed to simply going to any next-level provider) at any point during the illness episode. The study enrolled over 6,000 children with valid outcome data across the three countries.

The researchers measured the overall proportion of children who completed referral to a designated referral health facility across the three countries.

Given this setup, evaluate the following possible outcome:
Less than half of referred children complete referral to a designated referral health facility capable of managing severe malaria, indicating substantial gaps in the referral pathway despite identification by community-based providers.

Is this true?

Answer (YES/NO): NO